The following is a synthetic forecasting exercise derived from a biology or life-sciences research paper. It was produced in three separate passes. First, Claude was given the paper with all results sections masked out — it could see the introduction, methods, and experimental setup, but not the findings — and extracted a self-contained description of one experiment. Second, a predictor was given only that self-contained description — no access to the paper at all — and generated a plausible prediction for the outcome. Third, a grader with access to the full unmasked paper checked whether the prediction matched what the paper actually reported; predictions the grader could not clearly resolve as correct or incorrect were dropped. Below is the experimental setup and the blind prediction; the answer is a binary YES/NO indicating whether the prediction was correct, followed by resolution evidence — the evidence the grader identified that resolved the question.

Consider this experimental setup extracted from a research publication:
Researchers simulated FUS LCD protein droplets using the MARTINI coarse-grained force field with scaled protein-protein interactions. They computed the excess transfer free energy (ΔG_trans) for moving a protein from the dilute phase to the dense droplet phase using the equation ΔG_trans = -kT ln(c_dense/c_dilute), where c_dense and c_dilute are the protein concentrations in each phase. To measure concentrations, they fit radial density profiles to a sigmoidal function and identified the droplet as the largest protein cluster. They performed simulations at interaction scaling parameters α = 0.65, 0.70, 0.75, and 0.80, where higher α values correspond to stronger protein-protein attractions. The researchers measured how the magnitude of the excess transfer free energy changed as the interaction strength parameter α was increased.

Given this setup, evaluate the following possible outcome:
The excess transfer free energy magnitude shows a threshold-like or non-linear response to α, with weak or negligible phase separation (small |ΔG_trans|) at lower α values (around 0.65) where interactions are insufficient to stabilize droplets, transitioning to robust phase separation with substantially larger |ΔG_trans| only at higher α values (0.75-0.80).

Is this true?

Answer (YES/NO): NO